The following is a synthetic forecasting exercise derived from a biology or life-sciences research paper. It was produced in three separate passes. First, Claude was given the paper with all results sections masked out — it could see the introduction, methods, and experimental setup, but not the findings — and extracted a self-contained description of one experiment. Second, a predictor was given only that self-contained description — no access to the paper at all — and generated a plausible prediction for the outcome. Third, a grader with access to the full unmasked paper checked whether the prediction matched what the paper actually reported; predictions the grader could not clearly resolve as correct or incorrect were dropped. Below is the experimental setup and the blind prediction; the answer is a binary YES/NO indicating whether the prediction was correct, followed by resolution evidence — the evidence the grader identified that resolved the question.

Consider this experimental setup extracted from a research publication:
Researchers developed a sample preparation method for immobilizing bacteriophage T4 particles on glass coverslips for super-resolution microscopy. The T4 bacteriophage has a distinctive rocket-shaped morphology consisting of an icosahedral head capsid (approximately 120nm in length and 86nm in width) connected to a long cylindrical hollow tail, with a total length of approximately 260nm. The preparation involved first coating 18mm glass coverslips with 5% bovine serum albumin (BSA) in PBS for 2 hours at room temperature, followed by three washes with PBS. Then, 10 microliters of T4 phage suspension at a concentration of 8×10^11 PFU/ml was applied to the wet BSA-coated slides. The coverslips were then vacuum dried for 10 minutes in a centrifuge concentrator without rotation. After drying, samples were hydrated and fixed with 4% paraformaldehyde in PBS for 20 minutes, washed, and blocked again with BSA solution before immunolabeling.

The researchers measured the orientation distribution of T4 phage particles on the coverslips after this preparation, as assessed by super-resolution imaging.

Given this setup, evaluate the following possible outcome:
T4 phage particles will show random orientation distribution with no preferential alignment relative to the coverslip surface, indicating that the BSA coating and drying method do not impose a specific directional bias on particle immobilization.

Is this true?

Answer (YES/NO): NO